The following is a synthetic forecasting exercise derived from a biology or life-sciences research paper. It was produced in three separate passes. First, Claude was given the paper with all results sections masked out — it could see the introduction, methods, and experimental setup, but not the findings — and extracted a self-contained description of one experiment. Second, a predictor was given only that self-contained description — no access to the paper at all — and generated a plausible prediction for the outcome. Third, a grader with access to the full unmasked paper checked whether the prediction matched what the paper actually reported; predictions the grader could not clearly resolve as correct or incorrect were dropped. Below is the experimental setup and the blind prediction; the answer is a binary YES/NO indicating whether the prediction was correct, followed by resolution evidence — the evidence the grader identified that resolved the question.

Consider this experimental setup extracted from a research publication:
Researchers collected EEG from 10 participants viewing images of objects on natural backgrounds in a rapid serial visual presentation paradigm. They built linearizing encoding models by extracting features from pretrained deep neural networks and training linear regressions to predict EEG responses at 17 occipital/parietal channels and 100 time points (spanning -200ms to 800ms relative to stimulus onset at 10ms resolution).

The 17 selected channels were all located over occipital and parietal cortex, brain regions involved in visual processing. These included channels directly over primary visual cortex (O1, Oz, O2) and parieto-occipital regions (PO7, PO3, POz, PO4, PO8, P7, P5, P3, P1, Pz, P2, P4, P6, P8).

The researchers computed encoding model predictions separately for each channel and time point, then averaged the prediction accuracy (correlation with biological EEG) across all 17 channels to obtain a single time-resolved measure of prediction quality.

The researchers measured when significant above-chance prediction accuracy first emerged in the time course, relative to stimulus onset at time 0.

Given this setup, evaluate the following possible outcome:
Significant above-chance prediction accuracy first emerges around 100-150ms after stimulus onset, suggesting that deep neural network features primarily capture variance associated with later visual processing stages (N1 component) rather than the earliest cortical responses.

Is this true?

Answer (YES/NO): NO